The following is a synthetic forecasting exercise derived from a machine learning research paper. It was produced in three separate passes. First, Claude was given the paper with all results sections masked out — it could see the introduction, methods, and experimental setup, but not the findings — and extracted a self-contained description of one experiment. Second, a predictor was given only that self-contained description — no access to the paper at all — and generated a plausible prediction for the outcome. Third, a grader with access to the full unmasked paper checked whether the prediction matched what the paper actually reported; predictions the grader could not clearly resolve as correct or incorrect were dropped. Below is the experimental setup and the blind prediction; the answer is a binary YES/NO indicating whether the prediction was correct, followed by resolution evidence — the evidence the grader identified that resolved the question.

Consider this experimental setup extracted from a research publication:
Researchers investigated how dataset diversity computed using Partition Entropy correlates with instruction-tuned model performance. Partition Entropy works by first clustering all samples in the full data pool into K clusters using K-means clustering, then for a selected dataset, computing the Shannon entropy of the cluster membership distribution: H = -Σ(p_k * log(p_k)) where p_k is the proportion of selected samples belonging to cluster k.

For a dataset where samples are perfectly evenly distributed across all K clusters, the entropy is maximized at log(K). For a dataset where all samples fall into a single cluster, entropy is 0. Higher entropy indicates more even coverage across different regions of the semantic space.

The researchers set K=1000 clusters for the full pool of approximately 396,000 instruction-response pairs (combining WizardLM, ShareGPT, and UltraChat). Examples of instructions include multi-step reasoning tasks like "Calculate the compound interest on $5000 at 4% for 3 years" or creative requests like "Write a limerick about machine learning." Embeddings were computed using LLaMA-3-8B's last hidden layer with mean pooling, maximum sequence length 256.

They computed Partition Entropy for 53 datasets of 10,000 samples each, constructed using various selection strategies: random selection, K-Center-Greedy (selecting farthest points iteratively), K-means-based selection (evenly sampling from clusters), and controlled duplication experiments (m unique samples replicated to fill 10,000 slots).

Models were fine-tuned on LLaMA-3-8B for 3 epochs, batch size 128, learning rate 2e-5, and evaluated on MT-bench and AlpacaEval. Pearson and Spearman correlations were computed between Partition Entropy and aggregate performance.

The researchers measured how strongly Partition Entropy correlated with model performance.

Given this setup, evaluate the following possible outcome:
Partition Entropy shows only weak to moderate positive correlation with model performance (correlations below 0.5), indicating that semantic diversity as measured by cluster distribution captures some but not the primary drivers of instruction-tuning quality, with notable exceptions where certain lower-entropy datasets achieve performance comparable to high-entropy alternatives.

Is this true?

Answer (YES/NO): NO